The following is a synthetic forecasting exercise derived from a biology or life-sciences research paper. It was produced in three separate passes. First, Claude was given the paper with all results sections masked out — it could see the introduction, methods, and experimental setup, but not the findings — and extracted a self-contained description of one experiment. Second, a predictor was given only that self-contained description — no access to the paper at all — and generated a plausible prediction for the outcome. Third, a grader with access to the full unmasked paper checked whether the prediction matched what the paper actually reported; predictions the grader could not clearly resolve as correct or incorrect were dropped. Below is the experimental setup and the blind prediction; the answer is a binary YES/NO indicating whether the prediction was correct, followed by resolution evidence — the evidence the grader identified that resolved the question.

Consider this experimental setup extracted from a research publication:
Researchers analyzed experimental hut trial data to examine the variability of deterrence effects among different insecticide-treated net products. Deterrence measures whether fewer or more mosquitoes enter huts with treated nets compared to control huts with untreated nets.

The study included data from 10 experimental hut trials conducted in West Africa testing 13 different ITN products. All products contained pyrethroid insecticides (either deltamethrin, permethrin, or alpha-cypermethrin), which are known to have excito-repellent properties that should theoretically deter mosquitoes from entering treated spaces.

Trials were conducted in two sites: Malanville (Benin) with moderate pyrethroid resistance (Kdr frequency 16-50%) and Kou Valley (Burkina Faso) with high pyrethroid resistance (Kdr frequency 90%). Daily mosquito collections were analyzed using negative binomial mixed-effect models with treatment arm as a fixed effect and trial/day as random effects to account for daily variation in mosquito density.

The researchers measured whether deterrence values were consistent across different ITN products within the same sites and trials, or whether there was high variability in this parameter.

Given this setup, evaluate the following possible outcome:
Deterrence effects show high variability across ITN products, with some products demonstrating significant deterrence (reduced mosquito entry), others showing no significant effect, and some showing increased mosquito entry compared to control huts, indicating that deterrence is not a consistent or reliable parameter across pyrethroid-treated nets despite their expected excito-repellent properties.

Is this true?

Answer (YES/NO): YES